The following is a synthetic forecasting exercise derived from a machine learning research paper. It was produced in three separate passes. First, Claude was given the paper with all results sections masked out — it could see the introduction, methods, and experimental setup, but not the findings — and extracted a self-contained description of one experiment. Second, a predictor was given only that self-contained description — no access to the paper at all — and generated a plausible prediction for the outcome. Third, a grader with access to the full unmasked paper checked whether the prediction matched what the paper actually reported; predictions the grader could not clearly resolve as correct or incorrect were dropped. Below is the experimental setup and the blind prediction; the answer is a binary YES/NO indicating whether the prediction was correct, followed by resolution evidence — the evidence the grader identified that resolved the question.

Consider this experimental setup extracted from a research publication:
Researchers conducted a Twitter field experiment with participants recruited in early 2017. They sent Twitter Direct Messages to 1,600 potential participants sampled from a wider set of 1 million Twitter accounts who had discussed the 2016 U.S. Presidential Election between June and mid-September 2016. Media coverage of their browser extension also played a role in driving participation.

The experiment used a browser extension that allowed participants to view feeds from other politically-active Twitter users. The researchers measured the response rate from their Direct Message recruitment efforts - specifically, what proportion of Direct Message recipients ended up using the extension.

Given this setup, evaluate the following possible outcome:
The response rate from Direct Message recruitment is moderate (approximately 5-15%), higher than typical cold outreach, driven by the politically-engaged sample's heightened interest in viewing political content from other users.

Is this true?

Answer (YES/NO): NO